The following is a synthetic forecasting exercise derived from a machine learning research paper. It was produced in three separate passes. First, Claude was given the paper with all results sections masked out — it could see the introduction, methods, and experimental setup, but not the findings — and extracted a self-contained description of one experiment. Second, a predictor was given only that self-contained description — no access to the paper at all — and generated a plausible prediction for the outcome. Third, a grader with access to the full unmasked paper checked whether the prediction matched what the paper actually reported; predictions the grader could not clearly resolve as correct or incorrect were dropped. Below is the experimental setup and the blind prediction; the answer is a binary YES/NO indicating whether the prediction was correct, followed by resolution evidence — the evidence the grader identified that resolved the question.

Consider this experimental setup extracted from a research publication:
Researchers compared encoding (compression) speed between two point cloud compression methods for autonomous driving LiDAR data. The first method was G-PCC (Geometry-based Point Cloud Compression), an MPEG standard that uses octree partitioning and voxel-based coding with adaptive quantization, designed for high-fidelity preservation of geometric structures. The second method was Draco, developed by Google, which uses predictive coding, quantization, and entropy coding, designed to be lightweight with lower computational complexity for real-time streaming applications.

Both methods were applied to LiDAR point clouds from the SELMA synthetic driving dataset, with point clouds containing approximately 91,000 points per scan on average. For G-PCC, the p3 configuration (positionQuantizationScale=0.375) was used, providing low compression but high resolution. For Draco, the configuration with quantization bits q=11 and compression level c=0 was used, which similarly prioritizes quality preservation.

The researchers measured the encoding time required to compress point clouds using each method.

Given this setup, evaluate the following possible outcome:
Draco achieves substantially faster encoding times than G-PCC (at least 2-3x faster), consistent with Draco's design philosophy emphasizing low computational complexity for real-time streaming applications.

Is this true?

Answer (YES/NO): YES